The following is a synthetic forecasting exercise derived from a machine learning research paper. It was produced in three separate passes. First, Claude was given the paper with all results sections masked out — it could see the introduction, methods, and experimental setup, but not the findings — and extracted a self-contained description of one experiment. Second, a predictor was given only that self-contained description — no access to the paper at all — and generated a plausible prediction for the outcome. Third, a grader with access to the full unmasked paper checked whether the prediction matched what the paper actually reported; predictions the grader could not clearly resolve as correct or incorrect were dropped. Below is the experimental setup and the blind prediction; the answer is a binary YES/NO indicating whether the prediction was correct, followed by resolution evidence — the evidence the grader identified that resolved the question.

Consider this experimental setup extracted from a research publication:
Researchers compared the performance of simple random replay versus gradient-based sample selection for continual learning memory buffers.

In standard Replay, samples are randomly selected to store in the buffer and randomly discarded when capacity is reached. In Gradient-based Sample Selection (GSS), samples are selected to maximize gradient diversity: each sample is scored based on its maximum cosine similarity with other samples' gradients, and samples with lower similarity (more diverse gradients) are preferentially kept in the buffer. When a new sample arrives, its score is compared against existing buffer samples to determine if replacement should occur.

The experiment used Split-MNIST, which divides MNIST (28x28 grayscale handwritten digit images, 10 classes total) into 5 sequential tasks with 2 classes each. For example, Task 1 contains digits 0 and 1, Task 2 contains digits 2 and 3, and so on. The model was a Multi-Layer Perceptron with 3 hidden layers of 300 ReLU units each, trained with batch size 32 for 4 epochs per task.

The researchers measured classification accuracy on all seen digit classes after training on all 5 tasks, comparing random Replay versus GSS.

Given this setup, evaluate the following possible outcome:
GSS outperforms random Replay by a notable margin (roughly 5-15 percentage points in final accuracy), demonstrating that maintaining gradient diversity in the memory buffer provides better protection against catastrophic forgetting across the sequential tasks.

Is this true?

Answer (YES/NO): NO